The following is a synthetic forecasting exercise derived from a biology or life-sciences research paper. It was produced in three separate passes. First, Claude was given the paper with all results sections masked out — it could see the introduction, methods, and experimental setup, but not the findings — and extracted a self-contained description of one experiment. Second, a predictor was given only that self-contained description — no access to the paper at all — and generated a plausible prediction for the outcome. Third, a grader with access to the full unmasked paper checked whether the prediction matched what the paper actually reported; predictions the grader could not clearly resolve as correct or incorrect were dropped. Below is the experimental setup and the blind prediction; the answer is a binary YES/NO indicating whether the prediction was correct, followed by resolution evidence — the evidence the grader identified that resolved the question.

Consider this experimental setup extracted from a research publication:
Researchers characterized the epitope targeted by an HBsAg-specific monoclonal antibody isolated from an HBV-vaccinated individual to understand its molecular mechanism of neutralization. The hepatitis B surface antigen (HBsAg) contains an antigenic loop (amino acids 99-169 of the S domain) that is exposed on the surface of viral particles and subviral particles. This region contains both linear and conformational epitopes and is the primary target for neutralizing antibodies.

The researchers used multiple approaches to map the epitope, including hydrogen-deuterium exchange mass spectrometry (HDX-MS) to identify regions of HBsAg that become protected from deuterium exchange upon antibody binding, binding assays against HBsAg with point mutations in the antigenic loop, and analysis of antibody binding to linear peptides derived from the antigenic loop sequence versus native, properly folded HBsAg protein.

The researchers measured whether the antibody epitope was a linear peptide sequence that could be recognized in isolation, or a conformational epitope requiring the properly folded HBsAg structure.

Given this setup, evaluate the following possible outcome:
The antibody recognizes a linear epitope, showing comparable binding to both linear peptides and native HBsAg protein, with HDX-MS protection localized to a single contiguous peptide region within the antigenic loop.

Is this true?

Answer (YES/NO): NO